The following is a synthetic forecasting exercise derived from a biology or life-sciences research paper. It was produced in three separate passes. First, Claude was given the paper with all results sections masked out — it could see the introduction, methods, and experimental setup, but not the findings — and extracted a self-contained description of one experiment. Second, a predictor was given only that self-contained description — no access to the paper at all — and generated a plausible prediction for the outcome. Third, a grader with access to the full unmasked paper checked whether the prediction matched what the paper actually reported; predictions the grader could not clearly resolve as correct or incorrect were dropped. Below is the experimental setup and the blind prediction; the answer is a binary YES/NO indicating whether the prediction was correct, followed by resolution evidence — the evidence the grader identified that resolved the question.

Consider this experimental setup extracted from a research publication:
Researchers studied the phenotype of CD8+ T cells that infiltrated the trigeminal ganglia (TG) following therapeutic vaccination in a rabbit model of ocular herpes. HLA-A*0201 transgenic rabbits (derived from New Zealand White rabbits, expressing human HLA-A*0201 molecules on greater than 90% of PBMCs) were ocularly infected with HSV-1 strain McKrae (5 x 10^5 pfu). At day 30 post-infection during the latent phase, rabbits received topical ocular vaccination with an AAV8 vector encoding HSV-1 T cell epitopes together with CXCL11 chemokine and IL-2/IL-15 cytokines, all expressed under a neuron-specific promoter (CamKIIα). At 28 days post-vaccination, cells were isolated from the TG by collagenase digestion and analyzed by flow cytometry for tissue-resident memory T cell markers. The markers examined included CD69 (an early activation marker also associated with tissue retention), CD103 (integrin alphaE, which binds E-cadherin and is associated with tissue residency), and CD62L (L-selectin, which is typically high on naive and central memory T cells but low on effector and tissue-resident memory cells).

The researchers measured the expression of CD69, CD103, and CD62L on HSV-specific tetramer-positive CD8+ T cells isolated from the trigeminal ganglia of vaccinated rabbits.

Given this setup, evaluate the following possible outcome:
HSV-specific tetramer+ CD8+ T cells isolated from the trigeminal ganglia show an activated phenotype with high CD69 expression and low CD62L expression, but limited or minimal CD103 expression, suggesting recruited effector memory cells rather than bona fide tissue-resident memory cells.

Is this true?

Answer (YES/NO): NO